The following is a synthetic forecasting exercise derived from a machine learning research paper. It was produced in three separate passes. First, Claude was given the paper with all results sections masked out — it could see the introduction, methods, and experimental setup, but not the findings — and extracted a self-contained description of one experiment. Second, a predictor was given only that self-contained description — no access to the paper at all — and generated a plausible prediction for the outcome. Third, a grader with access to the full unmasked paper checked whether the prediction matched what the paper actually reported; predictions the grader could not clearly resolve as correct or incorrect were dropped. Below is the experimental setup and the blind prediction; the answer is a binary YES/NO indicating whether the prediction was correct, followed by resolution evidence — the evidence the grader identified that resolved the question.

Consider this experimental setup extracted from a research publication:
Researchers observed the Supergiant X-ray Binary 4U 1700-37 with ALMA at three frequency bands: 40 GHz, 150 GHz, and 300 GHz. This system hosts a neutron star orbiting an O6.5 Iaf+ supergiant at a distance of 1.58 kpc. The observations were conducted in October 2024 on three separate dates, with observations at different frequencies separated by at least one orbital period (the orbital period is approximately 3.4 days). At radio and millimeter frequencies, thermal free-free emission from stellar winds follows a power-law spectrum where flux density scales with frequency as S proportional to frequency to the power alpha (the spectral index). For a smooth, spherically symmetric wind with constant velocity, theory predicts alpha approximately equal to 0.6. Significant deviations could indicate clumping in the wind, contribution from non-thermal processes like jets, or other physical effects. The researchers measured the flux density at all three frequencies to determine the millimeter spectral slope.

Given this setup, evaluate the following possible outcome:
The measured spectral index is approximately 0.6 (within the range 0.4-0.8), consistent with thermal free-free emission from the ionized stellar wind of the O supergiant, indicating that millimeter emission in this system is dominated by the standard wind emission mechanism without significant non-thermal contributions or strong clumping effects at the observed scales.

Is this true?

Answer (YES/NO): YES